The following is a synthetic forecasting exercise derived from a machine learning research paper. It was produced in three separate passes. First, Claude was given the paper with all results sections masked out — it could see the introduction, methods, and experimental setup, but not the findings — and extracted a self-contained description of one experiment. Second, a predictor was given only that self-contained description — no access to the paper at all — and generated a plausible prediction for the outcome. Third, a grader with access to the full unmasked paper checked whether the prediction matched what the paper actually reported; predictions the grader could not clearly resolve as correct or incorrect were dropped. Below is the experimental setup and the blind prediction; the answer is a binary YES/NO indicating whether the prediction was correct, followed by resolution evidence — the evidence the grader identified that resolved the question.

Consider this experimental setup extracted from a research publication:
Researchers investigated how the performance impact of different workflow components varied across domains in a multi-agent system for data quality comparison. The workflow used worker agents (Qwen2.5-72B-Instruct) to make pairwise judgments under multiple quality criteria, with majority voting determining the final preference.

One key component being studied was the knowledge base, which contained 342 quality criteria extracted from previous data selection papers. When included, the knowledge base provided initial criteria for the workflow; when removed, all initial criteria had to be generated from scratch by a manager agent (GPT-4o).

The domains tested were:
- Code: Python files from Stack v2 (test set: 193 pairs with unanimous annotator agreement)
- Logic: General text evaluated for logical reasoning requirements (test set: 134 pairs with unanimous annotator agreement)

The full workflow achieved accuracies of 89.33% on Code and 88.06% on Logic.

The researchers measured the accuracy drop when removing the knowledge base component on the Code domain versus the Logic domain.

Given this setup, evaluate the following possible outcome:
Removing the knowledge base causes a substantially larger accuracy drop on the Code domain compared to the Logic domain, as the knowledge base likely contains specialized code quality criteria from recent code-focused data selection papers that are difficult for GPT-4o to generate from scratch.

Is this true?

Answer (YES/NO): NO